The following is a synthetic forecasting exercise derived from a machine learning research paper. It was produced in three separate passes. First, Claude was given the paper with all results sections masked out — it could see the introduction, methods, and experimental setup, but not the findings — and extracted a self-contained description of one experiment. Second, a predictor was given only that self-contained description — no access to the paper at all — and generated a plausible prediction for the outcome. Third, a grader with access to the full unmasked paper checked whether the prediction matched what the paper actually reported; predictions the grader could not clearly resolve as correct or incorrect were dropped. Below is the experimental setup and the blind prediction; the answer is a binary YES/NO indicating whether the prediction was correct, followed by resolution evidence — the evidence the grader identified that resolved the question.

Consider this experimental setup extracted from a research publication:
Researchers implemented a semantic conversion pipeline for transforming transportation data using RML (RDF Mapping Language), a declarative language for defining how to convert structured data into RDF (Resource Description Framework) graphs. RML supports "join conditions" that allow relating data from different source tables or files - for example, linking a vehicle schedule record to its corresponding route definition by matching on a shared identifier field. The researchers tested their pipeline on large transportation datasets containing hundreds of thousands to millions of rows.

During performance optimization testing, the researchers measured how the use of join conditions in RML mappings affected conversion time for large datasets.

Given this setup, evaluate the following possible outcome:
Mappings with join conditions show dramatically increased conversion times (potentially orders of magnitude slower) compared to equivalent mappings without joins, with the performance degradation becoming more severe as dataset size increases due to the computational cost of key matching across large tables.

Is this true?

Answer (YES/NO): YES